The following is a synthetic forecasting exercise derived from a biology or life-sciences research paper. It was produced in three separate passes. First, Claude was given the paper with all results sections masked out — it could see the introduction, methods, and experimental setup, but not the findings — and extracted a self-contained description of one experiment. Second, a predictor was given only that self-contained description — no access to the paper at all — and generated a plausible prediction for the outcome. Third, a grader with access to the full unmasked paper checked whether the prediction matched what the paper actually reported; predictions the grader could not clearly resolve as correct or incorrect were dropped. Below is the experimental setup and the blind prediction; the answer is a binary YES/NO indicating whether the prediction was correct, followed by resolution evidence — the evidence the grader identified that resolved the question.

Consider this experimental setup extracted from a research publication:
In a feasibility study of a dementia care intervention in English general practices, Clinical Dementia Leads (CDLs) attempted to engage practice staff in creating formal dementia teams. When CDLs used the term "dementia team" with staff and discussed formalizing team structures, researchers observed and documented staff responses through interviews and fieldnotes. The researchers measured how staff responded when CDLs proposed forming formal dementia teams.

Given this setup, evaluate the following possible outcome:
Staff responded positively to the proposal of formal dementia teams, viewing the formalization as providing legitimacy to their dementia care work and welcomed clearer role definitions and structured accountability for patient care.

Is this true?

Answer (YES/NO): NO